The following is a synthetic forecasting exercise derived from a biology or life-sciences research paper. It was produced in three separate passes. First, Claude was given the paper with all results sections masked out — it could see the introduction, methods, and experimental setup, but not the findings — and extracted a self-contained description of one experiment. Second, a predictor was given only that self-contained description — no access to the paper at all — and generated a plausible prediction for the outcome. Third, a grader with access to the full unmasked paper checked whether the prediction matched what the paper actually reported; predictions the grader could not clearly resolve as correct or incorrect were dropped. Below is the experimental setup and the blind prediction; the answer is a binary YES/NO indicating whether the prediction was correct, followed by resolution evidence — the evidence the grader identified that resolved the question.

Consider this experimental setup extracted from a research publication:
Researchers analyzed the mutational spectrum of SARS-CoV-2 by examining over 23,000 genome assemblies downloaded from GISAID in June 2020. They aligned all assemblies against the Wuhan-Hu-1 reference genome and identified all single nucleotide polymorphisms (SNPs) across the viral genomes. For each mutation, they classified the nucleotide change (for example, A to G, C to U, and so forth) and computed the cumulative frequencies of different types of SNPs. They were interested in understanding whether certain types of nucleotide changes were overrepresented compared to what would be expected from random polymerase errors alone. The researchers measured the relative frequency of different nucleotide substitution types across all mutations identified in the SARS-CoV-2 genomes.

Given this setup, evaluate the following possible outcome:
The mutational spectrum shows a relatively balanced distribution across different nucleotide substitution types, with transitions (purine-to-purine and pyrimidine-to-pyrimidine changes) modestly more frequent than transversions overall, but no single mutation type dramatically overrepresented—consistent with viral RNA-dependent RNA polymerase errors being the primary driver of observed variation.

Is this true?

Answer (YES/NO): NO